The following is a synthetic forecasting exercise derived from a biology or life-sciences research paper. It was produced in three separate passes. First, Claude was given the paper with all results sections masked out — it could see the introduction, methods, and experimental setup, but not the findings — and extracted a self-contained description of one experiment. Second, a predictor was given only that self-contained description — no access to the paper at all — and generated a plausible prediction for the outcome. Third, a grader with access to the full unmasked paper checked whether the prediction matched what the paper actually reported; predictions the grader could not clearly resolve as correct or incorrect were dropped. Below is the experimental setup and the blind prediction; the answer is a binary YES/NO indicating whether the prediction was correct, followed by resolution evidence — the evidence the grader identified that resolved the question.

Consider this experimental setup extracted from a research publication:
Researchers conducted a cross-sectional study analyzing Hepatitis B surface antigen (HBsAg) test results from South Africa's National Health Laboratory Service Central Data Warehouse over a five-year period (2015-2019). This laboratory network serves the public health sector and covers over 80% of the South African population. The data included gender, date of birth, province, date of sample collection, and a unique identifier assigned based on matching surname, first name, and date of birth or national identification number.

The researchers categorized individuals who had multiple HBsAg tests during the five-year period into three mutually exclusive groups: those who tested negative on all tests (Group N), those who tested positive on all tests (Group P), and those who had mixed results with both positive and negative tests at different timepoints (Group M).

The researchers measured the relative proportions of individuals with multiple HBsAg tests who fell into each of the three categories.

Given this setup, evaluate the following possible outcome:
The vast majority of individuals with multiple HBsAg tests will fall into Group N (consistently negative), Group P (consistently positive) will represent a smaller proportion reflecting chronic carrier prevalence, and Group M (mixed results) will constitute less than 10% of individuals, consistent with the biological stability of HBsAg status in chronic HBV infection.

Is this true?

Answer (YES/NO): YES